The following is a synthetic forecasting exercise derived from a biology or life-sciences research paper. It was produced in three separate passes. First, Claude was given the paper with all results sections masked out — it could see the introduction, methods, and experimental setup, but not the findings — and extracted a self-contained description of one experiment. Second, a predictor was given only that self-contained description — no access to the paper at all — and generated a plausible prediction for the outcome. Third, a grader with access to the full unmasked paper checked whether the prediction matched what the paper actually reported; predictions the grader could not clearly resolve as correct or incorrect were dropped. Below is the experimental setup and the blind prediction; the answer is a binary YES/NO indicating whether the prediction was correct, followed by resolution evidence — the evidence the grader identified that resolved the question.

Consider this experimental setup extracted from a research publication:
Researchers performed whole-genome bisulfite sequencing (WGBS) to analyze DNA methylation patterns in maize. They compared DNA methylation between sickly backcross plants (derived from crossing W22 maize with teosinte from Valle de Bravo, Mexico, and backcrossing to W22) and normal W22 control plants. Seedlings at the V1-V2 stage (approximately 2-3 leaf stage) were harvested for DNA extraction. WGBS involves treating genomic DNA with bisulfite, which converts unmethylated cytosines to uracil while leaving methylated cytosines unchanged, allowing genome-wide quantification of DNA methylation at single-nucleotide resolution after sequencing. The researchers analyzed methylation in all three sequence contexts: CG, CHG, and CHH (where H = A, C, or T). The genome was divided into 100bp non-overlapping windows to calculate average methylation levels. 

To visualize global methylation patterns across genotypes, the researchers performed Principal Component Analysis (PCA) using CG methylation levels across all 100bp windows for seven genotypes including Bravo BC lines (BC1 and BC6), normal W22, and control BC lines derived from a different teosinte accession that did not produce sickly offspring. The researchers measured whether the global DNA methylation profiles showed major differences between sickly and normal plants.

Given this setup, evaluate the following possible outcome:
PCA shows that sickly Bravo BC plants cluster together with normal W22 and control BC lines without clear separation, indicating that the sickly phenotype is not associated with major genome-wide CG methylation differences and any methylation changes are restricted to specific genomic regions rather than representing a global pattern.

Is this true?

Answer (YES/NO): YES